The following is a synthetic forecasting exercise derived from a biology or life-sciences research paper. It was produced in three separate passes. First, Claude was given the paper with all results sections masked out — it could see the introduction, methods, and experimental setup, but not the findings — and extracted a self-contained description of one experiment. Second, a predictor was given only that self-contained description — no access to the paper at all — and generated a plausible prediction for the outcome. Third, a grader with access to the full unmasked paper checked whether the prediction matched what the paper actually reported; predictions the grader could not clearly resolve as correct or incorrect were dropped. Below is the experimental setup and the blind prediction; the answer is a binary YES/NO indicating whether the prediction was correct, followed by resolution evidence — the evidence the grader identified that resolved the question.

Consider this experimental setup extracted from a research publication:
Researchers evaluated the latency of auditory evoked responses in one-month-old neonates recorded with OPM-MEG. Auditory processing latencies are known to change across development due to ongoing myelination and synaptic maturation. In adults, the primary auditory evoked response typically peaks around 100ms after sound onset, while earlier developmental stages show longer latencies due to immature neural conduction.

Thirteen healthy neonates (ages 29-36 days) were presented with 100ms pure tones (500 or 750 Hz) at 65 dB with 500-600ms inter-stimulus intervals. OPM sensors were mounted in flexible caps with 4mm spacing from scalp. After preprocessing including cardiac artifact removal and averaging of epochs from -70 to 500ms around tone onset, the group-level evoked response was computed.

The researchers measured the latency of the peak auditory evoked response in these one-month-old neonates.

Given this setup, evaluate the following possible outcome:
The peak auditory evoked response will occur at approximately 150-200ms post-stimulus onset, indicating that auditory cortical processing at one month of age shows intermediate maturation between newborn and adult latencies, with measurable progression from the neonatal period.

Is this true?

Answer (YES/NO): NO